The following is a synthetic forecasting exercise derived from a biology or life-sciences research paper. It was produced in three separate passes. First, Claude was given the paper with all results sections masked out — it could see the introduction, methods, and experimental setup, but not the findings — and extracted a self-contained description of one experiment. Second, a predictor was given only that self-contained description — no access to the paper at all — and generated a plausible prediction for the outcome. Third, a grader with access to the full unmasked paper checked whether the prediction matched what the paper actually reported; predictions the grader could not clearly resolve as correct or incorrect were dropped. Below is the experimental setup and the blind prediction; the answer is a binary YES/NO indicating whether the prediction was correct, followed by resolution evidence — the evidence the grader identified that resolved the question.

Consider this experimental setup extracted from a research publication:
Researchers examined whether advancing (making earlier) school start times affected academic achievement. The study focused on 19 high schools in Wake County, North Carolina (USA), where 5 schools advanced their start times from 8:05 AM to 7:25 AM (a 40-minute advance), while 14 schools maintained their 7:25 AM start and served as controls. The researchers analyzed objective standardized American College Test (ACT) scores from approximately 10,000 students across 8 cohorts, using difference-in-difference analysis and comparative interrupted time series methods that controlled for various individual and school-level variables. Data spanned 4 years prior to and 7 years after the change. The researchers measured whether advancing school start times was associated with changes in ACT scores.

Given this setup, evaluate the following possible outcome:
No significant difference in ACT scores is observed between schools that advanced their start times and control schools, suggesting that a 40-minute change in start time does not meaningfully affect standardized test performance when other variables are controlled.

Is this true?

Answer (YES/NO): YES